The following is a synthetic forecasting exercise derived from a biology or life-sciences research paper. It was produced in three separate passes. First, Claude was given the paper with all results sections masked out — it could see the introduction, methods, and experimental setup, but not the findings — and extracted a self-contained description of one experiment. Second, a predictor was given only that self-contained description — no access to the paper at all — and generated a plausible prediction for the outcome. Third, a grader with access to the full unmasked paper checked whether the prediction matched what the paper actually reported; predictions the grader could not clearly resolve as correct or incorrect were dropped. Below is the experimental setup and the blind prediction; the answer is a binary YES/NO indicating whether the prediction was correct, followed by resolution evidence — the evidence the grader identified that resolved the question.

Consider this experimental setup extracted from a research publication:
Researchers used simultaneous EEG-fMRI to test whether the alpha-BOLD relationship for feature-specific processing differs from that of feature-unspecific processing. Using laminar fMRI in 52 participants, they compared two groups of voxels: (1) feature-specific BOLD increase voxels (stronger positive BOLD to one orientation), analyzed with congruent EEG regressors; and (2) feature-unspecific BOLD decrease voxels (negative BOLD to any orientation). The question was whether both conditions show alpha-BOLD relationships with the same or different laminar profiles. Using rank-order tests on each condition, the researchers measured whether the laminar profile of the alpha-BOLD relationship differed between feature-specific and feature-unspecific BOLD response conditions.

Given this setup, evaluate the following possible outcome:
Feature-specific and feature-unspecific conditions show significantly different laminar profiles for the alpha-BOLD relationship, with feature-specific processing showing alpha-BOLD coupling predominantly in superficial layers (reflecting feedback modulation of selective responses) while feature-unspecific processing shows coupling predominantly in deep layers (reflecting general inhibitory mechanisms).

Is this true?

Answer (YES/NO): NO